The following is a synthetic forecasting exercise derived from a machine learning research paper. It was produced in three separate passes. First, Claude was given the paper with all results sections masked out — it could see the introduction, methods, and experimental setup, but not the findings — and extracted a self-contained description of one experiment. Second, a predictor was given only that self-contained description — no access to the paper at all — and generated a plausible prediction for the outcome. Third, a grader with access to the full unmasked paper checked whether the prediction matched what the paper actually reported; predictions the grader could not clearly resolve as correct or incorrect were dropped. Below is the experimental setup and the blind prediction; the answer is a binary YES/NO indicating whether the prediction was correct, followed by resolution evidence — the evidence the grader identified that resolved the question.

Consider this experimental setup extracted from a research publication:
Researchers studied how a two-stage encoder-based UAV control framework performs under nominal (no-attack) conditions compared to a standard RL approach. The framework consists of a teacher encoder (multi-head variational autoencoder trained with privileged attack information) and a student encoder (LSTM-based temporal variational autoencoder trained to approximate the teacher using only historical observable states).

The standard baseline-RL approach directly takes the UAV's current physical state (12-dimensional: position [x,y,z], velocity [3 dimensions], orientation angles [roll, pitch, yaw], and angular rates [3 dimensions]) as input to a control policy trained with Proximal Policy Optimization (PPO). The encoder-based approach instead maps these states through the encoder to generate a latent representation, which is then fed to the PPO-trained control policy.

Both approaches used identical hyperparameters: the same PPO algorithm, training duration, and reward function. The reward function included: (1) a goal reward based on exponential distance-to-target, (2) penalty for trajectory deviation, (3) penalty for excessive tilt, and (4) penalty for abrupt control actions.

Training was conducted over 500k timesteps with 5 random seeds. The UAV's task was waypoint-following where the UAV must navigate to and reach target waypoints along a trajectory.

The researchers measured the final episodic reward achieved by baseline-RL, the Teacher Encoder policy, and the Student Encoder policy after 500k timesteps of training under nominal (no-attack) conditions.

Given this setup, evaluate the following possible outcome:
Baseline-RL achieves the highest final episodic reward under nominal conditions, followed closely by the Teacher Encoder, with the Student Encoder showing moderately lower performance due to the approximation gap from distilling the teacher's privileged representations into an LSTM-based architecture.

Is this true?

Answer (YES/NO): NO